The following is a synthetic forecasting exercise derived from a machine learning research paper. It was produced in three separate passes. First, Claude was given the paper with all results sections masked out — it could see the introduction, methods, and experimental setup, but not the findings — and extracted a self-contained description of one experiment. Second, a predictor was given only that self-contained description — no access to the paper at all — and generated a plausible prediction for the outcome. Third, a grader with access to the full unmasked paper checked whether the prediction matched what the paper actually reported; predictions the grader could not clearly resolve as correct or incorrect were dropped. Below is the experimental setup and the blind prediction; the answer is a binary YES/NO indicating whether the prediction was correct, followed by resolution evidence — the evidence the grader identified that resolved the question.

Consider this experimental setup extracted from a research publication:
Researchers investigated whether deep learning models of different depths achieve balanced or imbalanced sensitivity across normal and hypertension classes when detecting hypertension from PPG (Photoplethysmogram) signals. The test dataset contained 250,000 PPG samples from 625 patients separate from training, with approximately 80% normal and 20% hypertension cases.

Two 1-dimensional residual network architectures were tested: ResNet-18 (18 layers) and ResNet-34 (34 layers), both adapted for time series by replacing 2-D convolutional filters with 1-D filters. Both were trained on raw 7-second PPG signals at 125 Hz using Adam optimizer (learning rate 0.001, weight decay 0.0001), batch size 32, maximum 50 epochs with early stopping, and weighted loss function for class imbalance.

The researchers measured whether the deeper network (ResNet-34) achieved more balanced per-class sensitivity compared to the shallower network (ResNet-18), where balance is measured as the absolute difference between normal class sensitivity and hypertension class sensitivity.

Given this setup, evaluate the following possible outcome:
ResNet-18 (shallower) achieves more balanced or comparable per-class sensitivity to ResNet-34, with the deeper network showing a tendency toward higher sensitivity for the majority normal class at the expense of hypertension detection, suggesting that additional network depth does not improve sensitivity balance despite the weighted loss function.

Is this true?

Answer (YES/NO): NO